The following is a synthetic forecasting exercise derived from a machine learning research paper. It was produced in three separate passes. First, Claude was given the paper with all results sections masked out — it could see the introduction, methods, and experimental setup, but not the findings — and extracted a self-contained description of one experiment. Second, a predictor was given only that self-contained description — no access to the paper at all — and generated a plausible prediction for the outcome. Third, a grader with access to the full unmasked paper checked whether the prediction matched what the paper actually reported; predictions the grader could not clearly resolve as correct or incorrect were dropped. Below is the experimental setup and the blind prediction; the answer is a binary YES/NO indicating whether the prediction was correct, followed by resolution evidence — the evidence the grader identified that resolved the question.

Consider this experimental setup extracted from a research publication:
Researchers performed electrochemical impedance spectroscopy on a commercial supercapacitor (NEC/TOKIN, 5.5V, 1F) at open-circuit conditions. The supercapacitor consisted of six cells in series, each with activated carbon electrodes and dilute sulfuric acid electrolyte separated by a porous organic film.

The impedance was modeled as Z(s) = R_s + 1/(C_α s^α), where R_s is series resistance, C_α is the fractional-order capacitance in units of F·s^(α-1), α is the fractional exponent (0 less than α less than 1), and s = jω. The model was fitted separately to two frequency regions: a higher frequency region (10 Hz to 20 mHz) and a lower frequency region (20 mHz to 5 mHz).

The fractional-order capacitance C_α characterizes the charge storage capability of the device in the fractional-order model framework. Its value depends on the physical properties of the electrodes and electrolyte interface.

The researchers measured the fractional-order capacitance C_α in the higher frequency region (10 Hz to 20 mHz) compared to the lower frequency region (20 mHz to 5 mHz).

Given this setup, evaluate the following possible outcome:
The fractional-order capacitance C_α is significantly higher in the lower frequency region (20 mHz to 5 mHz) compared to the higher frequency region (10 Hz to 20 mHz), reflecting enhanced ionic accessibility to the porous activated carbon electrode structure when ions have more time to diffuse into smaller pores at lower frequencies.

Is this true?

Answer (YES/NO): YES